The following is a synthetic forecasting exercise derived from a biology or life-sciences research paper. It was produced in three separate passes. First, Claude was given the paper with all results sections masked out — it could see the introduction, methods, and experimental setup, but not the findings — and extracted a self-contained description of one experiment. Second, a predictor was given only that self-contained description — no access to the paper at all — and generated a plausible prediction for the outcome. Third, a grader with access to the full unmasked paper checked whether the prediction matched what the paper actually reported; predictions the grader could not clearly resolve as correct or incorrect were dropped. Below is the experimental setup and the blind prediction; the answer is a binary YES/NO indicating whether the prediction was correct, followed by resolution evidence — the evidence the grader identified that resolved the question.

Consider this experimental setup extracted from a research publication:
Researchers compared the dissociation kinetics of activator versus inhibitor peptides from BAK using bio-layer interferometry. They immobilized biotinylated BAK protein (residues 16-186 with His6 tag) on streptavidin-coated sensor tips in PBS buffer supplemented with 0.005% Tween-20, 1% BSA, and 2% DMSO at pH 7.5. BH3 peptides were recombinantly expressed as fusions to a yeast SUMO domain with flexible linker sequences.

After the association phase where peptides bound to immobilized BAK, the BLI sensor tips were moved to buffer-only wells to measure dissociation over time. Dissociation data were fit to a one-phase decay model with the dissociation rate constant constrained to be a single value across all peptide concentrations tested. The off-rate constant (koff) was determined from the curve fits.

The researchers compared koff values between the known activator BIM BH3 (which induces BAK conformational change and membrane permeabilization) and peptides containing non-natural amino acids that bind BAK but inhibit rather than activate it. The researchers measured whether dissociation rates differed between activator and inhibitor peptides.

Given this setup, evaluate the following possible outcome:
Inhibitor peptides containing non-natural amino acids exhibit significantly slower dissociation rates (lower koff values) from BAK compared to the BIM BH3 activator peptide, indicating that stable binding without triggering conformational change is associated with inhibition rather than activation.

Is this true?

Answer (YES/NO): NO